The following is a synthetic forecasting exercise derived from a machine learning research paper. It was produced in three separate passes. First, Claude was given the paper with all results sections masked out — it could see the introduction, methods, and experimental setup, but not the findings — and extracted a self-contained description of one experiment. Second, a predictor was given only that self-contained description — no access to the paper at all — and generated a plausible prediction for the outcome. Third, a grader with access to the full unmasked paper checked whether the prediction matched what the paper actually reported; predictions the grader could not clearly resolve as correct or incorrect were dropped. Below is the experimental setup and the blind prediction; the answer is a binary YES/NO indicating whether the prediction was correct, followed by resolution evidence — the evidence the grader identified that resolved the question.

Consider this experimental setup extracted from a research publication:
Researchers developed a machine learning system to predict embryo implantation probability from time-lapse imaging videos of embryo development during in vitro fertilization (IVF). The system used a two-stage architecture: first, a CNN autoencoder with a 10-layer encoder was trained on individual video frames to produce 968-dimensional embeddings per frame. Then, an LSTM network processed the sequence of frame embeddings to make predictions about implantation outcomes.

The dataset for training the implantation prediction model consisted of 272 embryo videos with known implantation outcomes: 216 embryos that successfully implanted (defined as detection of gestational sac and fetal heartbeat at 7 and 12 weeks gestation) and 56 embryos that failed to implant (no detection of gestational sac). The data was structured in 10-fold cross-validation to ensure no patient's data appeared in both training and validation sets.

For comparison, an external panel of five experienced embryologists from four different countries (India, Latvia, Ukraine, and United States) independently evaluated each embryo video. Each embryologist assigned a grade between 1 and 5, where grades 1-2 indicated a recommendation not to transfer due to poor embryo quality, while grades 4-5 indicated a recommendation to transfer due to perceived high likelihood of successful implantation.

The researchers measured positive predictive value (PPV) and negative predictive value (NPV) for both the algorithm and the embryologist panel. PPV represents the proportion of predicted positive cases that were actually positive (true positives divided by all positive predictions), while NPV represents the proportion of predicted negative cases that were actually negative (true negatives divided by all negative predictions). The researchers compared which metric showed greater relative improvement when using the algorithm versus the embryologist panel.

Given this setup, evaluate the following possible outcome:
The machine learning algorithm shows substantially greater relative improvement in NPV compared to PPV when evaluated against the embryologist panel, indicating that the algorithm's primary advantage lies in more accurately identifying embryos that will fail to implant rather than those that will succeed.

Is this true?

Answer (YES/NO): YES